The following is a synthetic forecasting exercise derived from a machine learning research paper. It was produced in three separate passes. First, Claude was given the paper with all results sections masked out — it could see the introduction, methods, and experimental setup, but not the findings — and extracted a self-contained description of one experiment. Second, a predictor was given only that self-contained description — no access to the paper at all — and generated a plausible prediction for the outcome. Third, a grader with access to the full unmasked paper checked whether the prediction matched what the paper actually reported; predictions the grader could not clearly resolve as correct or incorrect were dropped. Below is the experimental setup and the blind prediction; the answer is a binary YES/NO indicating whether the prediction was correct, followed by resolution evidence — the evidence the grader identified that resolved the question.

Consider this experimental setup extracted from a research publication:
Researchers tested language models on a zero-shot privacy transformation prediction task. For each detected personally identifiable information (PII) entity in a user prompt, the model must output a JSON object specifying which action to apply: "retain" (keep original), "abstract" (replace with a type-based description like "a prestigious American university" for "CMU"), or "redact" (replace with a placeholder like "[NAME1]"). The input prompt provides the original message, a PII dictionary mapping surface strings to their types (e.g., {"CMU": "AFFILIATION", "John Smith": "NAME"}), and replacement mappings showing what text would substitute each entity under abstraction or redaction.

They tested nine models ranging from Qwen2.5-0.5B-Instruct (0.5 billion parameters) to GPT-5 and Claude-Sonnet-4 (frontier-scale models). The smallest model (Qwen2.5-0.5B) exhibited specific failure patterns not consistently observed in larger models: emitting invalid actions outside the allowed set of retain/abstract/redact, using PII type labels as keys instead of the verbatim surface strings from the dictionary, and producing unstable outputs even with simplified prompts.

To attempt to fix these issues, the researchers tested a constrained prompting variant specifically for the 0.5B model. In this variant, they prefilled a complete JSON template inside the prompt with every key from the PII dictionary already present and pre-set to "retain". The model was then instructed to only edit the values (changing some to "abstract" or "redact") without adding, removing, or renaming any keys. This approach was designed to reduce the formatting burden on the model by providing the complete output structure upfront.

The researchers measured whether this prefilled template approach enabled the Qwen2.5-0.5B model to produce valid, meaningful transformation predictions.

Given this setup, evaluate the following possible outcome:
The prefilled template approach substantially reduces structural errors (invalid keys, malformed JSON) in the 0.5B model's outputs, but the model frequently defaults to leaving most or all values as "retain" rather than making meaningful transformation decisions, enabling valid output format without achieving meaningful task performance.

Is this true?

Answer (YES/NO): NO